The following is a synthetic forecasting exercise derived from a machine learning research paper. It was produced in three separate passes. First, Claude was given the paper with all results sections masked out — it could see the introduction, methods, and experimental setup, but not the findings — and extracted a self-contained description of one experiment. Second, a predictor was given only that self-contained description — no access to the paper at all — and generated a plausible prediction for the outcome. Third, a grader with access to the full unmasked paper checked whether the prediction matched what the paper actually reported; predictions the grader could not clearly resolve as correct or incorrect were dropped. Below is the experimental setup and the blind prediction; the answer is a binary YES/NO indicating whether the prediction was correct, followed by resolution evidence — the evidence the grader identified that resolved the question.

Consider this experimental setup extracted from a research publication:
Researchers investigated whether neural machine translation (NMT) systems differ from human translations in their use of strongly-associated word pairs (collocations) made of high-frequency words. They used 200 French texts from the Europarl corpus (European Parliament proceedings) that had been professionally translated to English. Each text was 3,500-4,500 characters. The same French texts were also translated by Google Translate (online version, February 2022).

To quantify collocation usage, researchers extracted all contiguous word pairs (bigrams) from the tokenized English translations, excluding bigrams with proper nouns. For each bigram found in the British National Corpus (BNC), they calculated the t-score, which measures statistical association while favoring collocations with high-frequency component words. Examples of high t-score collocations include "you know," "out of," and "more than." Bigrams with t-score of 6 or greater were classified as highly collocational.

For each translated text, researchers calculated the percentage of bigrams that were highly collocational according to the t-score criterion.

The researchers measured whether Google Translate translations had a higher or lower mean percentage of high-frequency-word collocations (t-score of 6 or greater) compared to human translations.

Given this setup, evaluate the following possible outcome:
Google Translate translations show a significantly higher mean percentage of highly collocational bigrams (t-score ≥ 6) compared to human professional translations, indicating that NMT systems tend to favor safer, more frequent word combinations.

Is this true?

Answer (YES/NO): NO